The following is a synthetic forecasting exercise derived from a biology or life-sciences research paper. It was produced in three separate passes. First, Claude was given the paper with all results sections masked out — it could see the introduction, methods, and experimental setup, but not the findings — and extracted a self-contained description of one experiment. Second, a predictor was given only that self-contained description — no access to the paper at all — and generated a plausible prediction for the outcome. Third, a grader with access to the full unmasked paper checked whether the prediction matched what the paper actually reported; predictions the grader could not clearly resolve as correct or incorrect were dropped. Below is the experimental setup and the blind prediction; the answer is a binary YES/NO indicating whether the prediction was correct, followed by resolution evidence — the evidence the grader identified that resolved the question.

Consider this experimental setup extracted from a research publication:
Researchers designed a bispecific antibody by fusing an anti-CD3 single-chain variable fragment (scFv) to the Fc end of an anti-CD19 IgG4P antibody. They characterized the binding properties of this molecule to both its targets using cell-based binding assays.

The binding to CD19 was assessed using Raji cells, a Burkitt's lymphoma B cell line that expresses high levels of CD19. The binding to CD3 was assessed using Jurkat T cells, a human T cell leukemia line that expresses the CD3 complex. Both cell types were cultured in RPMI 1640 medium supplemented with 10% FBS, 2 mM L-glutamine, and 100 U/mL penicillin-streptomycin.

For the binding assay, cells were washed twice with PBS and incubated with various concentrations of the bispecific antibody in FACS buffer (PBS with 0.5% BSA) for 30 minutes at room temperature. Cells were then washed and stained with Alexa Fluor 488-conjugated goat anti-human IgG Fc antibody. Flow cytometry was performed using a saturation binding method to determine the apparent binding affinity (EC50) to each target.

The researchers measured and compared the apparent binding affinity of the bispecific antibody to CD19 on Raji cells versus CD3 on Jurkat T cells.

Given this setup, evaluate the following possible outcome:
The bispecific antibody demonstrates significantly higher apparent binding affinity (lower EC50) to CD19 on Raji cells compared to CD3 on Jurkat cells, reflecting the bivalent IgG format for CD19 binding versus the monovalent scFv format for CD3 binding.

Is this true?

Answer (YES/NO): NO